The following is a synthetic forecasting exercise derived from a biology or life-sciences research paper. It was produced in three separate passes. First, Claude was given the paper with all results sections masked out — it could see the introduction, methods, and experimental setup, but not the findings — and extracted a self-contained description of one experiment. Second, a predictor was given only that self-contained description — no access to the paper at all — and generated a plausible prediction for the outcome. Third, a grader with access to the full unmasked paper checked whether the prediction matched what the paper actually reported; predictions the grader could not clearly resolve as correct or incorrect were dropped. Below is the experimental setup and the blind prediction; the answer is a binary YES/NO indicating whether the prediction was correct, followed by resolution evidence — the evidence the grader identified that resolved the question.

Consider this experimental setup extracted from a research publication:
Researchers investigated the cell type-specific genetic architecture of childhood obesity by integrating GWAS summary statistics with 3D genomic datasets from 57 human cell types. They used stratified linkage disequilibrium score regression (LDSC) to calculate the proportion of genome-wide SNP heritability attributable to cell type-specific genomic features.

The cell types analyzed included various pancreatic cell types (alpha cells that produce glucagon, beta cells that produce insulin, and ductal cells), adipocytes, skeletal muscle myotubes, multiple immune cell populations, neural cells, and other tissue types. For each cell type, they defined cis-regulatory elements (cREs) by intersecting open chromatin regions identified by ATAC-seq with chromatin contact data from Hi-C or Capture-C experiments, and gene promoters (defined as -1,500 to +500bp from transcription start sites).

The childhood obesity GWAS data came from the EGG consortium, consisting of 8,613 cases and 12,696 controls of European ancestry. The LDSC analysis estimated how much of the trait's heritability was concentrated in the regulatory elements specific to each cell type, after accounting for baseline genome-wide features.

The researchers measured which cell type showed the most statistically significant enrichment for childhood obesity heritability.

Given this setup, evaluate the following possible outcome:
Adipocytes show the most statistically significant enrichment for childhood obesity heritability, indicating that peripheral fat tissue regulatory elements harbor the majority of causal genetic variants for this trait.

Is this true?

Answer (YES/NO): NO